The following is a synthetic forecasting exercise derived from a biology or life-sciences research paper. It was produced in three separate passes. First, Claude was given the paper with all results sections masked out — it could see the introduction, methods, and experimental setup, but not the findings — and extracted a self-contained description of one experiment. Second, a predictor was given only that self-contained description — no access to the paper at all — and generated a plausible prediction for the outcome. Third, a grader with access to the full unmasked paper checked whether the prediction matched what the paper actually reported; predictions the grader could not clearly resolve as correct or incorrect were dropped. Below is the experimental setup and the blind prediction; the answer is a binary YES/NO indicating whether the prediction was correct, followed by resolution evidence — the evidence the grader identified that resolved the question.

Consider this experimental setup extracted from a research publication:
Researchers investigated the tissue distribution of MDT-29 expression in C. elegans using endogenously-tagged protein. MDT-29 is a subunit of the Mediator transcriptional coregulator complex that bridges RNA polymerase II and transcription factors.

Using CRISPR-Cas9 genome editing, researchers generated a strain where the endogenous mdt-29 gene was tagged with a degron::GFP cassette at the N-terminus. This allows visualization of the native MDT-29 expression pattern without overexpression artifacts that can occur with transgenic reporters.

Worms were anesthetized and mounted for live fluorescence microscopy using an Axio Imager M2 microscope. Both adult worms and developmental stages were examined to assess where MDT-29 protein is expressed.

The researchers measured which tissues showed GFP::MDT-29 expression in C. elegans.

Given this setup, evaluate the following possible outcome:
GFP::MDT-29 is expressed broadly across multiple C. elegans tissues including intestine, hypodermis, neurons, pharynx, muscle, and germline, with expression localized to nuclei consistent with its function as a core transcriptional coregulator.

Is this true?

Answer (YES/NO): YES